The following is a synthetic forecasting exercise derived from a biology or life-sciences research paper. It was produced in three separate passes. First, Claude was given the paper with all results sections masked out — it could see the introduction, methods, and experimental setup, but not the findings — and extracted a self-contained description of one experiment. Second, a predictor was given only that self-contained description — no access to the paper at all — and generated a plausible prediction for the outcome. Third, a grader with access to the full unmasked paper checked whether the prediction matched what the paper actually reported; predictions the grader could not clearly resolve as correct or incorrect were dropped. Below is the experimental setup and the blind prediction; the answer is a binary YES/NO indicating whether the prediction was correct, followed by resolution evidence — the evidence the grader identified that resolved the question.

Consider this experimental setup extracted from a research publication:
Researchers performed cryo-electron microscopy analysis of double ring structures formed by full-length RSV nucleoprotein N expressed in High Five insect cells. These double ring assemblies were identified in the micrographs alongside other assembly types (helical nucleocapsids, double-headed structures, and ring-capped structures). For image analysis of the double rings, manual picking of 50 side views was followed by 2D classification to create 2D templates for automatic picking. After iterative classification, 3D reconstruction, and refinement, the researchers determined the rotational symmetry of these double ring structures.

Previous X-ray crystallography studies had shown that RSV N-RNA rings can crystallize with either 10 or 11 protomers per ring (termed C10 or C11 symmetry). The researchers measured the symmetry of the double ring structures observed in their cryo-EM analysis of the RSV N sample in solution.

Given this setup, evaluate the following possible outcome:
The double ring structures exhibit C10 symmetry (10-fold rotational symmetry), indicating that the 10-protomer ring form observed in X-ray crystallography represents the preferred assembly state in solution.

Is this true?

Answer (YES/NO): YES